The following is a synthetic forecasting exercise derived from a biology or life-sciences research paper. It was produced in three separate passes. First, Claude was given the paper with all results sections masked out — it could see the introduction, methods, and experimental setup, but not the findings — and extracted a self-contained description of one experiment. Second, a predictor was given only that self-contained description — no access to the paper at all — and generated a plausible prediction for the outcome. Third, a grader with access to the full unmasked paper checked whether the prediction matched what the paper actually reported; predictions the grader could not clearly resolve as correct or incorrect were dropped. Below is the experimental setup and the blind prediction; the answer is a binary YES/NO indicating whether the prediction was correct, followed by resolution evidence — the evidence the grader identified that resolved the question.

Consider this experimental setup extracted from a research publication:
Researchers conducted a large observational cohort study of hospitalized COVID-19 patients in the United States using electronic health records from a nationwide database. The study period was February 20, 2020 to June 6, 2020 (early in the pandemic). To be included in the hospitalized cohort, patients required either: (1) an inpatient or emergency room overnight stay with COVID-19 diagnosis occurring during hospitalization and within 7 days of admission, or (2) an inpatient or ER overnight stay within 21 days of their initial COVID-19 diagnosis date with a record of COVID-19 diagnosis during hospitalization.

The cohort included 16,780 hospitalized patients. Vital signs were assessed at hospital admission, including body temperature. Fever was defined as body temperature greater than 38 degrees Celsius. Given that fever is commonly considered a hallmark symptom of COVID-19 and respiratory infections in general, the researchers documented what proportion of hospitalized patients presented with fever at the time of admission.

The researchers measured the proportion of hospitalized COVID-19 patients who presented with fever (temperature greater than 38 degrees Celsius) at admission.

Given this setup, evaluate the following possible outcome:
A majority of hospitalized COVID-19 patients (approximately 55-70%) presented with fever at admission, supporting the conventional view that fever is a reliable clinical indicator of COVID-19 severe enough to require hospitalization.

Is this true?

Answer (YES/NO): NO